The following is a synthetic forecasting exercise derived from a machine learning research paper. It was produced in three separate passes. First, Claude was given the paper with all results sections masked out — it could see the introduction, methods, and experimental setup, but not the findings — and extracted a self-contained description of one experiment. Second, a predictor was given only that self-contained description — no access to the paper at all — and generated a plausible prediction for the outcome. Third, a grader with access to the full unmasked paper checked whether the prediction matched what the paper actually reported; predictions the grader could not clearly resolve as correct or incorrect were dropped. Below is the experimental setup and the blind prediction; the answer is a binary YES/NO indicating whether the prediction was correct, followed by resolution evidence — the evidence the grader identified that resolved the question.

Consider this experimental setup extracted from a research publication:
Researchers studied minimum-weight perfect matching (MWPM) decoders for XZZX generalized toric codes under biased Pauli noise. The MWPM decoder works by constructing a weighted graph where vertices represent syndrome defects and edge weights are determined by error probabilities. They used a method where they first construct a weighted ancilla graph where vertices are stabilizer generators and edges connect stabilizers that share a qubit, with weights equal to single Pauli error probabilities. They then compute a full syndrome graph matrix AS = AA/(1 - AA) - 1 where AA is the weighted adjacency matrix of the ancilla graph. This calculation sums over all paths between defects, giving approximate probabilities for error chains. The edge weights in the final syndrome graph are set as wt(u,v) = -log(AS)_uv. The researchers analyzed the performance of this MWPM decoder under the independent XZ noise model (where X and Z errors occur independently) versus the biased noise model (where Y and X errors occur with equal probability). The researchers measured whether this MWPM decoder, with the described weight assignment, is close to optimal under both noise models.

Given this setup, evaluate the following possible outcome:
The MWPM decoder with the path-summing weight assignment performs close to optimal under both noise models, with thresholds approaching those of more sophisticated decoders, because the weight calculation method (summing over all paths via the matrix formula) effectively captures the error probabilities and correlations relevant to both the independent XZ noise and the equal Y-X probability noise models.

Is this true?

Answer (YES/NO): NO